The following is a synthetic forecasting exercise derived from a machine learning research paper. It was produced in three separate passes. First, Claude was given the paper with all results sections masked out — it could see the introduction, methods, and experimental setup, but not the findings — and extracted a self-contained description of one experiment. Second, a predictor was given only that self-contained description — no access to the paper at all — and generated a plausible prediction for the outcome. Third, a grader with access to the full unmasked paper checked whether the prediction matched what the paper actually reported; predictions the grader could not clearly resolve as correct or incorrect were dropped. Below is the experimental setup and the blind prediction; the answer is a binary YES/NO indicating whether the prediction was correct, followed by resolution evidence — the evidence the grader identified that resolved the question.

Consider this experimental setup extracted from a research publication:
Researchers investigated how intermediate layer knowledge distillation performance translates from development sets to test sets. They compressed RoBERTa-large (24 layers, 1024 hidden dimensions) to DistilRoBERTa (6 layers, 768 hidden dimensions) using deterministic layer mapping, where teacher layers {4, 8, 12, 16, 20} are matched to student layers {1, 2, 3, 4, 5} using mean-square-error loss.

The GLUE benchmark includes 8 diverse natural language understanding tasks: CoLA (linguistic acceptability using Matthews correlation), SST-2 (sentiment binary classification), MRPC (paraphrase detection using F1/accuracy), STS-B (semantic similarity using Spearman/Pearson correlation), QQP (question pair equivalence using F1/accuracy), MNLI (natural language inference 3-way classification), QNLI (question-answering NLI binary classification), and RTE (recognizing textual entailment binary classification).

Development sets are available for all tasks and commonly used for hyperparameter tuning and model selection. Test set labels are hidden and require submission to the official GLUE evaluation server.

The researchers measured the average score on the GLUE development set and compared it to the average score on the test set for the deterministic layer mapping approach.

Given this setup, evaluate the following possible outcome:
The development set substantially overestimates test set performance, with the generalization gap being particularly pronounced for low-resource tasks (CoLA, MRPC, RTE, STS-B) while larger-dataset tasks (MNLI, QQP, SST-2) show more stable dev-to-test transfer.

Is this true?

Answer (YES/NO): NO